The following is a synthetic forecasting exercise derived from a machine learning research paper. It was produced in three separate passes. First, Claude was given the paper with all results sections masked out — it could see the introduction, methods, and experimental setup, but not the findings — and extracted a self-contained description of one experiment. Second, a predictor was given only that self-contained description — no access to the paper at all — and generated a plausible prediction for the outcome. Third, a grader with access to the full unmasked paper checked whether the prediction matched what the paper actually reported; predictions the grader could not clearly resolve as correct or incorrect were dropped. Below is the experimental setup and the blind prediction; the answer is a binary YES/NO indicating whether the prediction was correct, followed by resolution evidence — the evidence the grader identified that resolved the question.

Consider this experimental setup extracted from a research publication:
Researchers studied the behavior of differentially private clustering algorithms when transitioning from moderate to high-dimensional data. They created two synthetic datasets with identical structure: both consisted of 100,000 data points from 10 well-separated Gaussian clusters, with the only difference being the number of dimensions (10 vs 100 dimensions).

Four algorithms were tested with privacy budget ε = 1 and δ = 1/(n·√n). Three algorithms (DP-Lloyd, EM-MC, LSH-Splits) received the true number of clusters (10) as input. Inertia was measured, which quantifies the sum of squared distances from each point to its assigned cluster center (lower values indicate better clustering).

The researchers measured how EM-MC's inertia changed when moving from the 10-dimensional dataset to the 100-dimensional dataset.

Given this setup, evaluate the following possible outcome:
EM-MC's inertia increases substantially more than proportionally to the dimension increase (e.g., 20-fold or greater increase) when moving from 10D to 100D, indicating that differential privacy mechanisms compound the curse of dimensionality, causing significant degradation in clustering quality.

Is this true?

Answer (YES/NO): YES